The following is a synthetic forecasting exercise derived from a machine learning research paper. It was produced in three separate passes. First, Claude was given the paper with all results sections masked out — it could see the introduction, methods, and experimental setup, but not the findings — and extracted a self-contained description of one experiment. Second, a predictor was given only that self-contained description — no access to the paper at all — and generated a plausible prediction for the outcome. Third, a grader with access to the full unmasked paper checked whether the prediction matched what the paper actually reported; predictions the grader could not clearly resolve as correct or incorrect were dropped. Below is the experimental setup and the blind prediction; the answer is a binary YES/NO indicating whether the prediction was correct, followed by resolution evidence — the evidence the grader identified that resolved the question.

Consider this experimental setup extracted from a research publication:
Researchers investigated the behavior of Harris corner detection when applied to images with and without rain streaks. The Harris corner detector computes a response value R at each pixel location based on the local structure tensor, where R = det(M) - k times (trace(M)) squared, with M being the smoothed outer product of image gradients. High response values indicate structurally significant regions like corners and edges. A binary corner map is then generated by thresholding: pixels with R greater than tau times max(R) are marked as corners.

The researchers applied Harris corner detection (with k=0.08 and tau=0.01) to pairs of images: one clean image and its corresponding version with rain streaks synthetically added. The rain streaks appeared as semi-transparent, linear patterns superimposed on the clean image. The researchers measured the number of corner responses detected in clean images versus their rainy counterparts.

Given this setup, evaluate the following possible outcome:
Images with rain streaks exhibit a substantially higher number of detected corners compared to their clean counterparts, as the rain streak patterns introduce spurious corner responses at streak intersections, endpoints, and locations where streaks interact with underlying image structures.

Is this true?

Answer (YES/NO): YES